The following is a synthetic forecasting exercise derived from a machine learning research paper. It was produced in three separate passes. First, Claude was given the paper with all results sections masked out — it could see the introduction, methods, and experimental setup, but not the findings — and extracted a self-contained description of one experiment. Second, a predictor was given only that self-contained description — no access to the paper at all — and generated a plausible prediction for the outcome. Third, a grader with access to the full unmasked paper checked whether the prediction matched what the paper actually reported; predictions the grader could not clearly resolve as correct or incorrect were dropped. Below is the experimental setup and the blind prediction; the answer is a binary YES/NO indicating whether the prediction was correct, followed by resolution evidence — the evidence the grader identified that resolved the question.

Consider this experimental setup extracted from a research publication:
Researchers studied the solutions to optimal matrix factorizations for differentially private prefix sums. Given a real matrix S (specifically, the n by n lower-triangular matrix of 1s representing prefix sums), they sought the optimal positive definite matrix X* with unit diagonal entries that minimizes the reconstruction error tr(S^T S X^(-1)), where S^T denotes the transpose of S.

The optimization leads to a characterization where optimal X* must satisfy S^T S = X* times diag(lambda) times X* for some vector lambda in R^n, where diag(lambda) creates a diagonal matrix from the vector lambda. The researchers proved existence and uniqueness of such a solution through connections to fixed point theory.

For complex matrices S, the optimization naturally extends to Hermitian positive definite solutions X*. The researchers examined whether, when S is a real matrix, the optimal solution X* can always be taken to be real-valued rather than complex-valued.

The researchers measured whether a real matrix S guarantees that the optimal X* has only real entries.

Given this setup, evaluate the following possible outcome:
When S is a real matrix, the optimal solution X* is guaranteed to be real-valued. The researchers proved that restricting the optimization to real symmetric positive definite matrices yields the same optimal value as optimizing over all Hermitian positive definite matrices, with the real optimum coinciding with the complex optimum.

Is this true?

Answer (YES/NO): YES